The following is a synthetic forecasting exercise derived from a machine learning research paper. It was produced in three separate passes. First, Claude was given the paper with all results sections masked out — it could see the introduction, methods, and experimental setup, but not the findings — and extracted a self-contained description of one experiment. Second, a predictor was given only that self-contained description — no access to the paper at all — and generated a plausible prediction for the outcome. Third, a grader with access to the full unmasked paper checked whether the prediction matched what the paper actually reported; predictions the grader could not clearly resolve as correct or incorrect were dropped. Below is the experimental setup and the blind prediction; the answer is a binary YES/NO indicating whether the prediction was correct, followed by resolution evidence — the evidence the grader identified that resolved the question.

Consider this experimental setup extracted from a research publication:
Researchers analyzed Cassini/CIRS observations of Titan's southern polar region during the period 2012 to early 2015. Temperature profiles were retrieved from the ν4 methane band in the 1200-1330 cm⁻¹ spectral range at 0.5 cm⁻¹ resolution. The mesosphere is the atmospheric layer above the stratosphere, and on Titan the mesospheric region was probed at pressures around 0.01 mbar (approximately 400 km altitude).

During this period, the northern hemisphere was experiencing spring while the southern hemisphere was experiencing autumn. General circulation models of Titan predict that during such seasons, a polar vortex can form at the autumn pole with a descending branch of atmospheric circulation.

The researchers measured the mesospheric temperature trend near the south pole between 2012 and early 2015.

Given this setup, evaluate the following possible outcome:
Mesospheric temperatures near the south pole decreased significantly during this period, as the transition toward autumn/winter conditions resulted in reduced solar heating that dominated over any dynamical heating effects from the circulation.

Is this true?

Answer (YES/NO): NO